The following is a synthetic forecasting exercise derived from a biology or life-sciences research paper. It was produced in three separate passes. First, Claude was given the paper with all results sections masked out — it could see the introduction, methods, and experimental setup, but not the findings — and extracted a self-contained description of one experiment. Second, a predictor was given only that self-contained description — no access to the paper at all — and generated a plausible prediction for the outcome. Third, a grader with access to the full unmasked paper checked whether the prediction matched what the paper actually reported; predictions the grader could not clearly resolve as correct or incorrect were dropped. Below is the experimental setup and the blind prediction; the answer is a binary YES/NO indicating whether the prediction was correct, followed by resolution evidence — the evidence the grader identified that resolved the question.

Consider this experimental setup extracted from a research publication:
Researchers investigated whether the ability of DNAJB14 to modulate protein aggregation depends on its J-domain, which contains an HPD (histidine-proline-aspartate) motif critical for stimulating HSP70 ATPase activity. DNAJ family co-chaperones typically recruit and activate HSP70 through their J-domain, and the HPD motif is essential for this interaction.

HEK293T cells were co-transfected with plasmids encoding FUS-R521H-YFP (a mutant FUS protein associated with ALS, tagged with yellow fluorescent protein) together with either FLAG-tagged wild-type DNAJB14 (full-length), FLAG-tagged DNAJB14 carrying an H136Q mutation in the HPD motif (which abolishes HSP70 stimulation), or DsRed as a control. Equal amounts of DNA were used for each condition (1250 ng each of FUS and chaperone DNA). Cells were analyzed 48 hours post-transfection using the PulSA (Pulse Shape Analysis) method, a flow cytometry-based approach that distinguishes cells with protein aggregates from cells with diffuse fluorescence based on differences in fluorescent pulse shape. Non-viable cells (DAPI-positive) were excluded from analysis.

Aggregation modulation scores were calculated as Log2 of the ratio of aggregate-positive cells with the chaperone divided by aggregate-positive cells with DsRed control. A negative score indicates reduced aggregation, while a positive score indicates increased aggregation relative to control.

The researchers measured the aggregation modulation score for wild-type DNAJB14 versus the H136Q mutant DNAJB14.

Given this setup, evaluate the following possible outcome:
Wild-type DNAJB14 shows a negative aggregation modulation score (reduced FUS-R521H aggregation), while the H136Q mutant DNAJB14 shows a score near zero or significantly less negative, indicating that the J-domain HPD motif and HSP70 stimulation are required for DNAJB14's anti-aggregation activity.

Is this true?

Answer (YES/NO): YES